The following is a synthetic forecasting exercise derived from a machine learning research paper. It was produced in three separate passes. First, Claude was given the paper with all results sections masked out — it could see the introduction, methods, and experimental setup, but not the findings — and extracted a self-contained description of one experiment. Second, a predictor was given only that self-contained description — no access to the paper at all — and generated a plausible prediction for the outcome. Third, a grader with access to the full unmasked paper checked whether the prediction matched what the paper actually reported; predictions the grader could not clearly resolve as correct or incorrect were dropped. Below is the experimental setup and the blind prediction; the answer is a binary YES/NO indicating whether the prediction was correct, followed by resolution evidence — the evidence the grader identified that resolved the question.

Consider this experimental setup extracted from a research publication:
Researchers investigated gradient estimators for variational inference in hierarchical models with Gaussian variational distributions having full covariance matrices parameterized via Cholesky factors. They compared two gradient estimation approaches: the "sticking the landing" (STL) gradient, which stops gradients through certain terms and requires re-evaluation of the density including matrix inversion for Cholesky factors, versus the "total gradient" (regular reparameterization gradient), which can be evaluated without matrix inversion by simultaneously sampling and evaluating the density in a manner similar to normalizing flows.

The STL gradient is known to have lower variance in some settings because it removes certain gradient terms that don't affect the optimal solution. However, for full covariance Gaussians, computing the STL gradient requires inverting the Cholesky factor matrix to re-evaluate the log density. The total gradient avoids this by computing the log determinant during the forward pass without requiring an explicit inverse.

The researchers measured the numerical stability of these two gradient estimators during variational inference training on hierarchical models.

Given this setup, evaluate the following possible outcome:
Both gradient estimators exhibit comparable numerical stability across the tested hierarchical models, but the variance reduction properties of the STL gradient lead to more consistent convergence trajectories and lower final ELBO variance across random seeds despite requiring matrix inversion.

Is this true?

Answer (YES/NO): NO